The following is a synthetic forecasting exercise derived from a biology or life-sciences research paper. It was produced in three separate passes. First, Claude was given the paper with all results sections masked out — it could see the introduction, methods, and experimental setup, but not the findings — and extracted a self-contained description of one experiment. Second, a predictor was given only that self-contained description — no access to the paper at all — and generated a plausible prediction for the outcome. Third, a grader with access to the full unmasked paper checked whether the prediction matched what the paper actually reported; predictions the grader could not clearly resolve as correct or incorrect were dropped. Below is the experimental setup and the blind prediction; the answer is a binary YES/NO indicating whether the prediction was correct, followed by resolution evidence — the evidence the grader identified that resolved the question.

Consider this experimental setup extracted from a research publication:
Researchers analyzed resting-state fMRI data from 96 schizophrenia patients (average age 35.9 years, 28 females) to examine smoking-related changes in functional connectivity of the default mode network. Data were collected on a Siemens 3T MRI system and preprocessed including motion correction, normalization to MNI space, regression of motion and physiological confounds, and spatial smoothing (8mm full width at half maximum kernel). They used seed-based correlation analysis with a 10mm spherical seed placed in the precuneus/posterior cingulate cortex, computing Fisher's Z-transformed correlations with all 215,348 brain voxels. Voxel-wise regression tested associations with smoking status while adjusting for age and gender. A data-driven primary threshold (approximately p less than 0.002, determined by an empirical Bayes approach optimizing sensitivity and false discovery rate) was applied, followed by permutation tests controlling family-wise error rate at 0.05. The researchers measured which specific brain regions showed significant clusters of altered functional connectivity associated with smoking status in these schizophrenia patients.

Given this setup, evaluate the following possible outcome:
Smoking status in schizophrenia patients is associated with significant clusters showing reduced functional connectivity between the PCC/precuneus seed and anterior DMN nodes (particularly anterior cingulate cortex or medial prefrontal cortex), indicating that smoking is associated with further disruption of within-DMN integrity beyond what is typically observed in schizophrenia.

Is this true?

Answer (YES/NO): NO